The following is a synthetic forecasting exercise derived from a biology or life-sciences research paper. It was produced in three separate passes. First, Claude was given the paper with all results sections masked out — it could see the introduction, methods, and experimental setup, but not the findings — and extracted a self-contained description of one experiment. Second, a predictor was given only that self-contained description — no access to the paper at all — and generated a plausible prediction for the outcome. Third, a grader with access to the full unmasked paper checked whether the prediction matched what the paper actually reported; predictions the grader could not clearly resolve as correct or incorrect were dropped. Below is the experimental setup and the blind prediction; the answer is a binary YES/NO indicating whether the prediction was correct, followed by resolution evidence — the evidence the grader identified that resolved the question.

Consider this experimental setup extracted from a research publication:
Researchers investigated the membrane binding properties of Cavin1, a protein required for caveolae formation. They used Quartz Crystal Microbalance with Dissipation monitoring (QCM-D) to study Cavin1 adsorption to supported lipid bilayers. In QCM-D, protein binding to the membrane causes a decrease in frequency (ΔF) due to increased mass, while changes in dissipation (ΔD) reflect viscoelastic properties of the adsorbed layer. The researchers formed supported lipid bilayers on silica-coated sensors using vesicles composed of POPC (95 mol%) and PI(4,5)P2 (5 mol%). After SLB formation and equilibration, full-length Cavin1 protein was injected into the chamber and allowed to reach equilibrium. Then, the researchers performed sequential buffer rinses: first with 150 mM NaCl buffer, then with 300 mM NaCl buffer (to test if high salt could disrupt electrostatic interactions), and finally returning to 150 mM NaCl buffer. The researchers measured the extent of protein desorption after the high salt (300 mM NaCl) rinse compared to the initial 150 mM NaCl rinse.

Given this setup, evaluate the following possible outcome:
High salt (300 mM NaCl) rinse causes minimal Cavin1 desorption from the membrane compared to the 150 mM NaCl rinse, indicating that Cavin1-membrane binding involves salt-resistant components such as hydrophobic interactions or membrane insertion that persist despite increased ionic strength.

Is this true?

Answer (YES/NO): YES